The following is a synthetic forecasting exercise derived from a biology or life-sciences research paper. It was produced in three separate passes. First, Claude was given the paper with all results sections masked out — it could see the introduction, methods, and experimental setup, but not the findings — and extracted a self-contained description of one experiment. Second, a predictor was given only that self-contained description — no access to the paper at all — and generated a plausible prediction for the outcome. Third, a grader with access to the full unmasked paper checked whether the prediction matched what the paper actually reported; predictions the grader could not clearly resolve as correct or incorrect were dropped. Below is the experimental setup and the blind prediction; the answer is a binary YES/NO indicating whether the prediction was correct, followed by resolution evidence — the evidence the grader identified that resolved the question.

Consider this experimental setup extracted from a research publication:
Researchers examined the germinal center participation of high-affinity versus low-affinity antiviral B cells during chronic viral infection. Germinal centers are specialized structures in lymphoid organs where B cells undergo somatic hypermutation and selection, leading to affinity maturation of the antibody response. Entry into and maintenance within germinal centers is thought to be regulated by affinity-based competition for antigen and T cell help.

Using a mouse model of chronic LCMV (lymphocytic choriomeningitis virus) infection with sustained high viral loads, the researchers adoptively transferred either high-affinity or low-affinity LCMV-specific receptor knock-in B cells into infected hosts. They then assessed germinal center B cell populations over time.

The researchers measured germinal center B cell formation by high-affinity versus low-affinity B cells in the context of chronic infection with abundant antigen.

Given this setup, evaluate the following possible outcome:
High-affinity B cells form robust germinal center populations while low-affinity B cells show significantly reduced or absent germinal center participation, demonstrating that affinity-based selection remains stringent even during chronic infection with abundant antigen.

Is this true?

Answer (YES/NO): NO